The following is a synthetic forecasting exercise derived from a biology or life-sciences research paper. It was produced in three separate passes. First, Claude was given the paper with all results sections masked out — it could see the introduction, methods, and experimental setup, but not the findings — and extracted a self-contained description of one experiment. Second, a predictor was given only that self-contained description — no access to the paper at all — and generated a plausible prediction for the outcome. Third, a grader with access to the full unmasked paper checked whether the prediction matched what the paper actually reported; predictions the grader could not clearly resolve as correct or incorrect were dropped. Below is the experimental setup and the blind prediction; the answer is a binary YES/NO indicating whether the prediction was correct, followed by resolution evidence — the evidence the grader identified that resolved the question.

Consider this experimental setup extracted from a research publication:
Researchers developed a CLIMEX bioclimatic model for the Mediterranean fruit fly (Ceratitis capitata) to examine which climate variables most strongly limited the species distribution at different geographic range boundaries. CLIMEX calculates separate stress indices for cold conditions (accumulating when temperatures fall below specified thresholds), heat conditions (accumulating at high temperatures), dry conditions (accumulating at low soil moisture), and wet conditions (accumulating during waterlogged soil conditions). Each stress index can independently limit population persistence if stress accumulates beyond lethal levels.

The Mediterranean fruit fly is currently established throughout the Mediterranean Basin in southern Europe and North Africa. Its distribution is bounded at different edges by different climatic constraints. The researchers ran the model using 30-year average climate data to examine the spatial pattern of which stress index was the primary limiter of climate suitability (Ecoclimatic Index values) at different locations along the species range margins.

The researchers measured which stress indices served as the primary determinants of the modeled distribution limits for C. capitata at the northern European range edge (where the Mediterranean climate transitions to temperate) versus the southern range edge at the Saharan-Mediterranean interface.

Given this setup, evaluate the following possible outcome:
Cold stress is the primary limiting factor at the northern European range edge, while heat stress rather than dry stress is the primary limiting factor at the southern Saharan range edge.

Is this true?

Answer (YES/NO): NO